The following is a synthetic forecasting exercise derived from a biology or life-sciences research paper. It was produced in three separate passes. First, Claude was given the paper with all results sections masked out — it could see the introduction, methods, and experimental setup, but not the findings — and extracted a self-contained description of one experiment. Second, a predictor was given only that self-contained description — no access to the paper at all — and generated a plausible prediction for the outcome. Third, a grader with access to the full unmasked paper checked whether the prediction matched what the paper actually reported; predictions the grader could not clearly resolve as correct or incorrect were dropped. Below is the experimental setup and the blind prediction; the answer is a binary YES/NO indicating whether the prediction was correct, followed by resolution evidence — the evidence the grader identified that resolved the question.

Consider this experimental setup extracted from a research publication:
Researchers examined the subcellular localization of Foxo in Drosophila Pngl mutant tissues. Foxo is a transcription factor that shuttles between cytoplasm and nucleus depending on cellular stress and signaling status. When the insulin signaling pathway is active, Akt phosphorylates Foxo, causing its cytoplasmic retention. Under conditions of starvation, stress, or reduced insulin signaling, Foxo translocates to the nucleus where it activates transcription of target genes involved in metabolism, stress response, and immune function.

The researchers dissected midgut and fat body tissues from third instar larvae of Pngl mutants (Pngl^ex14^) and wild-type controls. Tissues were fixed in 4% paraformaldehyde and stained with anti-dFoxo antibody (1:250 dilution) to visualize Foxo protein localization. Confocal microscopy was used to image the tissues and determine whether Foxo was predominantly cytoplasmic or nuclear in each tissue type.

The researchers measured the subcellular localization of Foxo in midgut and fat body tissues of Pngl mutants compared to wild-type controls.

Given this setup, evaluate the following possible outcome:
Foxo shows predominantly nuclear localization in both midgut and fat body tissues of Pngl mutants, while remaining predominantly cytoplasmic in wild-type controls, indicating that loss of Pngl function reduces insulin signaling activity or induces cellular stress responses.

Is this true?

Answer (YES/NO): YES